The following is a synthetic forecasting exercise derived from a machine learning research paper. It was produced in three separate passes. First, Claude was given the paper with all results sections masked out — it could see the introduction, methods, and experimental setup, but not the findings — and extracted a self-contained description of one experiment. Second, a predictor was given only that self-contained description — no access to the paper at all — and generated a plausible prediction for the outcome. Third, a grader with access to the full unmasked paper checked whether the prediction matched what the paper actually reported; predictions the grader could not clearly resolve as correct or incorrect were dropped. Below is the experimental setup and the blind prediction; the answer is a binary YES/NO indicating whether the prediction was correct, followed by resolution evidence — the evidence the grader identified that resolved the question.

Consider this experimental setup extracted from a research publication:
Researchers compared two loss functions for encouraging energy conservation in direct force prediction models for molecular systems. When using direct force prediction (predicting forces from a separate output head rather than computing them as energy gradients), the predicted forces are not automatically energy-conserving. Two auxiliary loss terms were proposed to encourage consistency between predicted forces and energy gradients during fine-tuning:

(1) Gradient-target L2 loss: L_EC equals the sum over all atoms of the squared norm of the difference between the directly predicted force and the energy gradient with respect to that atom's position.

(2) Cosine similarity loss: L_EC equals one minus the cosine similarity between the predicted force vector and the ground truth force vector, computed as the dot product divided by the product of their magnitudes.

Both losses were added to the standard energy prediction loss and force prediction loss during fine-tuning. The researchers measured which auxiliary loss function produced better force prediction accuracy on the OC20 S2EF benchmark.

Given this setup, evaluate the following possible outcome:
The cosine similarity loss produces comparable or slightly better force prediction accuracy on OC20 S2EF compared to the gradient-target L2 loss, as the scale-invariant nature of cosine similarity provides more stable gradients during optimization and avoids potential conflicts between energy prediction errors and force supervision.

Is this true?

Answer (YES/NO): NO